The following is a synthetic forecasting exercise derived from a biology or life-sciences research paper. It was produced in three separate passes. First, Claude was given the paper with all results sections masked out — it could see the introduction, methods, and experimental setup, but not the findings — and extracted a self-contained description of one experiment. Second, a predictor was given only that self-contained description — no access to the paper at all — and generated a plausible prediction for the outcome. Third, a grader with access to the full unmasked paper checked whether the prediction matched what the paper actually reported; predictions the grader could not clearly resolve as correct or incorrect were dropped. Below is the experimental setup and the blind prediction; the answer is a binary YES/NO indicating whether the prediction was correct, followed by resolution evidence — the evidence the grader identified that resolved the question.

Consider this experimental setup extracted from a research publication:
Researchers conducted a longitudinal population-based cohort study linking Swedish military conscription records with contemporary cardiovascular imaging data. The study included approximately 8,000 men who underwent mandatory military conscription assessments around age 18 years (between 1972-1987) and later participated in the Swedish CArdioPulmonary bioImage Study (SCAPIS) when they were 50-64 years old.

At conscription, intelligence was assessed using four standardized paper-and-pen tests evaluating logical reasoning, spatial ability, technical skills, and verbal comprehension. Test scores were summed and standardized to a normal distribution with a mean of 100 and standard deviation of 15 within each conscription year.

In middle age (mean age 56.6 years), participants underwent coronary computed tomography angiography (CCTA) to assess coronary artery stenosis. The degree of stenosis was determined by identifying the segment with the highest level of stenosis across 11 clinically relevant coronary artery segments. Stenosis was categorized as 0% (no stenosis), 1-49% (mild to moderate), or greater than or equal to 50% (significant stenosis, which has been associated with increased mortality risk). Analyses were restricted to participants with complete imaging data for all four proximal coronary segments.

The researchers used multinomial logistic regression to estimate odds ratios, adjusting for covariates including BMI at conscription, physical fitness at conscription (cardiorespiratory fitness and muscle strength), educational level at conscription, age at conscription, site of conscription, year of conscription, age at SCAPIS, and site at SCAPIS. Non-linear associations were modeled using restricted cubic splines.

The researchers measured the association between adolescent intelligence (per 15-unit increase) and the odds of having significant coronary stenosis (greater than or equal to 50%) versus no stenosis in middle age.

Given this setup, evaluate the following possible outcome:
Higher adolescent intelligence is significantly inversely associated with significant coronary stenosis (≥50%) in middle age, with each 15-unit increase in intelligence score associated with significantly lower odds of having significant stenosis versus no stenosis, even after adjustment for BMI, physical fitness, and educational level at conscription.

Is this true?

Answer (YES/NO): YES